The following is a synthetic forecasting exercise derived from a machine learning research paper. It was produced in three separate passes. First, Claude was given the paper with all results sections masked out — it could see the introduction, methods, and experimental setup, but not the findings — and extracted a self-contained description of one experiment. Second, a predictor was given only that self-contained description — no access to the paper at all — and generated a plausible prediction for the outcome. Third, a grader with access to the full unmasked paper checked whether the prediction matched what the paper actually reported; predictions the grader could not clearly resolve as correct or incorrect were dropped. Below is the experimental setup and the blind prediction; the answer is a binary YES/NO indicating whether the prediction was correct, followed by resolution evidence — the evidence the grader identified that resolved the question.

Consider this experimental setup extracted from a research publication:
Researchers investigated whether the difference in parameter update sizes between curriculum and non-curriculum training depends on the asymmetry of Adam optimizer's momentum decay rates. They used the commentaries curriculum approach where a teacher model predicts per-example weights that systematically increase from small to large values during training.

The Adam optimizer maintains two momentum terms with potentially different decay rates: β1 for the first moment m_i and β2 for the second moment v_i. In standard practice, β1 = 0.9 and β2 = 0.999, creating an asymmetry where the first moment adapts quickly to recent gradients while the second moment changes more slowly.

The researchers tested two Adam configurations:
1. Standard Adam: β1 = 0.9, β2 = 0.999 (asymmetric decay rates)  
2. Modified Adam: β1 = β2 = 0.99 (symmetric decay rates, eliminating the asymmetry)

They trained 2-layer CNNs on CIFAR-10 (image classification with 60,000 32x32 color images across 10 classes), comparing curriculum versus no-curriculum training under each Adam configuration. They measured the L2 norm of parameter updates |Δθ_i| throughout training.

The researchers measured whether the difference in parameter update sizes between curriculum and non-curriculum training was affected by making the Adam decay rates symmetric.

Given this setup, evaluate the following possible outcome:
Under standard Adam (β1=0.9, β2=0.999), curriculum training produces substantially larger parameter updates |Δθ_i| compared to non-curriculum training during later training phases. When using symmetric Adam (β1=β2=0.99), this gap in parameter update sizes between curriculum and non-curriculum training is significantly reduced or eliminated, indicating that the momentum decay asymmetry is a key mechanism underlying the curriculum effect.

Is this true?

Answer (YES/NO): YES